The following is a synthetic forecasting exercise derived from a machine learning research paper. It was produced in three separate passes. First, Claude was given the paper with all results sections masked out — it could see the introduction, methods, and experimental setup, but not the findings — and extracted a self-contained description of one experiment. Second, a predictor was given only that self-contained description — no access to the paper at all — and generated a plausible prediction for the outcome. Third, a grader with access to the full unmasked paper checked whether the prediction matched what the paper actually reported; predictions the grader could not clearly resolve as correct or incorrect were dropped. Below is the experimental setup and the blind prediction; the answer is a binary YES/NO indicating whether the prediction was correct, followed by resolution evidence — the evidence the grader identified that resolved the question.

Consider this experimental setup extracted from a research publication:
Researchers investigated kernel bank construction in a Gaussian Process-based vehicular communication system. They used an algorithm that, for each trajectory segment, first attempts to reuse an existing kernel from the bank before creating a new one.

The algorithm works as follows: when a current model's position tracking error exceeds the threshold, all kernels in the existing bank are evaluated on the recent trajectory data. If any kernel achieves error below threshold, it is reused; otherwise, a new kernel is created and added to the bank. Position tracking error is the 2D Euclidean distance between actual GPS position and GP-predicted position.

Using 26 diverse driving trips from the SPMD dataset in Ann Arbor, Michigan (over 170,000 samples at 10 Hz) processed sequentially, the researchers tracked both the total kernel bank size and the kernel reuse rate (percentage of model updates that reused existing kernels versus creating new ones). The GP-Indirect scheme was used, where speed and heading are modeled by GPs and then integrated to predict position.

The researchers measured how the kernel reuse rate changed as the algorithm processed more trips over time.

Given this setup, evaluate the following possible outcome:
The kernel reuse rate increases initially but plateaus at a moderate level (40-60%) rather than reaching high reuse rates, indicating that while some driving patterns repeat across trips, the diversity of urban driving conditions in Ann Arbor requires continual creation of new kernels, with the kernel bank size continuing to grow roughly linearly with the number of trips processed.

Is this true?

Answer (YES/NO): NO